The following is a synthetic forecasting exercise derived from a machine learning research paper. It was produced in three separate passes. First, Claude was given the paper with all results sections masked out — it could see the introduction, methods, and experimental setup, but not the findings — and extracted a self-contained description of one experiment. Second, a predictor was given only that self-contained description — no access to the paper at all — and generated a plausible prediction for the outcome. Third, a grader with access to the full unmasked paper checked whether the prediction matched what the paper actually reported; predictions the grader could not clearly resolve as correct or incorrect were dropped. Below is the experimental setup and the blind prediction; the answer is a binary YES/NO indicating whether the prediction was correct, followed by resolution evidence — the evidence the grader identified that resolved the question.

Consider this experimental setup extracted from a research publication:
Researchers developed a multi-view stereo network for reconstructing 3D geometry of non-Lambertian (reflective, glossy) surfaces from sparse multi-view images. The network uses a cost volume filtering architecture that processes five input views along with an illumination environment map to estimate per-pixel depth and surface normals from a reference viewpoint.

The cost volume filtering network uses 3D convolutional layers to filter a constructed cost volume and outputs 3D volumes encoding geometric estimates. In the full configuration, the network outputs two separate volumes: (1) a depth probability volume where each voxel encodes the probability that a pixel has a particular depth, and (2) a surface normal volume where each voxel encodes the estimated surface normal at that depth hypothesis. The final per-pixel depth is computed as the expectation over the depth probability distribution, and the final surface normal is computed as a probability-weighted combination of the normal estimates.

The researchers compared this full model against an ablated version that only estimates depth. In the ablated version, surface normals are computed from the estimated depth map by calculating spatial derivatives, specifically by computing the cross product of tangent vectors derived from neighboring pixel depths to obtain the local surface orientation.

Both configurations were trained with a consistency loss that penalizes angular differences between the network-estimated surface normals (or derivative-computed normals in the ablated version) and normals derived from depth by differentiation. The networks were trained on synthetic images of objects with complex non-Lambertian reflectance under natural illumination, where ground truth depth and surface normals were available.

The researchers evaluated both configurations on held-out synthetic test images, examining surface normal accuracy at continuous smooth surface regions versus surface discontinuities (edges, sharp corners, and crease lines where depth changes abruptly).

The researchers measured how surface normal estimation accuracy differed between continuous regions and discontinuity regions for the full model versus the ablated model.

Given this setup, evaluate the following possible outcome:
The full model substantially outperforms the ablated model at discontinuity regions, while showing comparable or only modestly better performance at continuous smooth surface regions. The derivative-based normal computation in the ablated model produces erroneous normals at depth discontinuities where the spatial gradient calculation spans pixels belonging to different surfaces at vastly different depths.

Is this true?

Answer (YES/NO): NO